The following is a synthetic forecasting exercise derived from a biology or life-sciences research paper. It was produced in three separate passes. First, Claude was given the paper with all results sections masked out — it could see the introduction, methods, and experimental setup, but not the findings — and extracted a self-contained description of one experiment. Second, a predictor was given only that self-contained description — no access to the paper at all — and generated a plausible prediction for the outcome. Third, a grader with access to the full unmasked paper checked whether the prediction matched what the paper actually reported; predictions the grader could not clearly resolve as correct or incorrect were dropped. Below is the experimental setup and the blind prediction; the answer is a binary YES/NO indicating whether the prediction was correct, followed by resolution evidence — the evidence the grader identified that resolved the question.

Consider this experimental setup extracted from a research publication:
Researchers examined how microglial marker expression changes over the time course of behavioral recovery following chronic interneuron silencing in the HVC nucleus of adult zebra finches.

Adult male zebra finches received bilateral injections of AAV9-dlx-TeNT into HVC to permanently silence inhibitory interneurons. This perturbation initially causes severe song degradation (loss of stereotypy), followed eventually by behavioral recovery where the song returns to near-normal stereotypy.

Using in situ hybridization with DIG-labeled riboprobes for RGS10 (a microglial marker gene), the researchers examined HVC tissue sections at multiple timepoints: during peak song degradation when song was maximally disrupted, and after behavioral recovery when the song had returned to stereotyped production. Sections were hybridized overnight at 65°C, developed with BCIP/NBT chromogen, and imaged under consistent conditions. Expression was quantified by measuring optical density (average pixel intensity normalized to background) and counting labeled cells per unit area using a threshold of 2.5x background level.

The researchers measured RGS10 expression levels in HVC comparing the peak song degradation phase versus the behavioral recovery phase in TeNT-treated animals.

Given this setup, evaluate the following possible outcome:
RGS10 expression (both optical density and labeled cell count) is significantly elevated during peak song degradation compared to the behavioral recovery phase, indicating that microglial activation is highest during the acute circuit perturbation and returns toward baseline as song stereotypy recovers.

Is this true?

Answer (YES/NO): YES